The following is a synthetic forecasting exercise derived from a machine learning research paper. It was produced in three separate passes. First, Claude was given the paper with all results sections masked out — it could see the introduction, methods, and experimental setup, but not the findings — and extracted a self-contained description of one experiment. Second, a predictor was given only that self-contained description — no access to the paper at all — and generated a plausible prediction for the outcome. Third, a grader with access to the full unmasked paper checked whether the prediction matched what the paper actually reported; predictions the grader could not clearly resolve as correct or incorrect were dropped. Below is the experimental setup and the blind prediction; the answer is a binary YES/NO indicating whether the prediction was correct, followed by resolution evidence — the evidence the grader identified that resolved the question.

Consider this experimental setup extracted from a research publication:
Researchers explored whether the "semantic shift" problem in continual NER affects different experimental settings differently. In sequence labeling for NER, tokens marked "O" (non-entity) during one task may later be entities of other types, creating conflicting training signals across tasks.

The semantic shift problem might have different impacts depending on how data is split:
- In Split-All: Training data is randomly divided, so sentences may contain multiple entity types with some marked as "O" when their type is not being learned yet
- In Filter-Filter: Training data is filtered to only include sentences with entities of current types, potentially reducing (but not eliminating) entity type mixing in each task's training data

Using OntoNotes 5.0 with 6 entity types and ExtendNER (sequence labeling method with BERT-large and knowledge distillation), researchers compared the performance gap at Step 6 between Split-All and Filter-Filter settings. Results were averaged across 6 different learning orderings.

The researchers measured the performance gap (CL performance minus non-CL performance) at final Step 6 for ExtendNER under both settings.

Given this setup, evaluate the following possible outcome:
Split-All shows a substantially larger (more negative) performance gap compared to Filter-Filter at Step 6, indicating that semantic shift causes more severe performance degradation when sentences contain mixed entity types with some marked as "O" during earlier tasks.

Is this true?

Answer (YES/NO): NO